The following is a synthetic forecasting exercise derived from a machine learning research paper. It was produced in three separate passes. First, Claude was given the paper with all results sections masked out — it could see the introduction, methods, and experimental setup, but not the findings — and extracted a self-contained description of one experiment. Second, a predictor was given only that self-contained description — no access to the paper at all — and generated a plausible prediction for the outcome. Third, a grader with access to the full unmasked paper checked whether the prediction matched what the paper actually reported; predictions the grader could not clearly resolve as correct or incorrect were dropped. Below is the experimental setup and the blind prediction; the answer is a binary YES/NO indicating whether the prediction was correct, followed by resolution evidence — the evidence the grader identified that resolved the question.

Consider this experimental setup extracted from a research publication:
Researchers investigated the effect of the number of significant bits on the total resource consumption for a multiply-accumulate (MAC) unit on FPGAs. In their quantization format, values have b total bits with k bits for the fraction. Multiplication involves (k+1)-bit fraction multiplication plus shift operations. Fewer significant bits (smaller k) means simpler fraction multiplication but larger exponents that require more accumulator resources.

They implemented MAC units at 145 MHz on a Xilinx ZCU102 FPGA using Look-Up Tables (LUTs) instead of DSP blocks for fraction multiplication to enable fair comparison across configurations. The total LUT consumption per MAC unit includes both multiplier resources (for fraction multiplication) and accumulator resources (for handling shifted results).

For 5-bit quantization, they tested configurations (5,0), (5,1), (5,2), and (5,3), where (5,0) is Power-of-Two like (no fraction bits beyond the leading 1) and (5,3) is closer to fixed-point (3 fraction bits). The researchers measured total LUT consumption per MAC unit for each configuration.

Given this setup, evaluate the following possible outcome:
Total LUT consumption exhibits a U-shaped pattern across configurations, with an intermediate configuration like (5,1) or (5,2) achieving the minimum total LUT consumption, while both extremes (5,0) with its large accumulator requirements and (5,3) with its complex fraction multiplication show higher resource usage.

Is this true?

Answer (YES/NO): YES